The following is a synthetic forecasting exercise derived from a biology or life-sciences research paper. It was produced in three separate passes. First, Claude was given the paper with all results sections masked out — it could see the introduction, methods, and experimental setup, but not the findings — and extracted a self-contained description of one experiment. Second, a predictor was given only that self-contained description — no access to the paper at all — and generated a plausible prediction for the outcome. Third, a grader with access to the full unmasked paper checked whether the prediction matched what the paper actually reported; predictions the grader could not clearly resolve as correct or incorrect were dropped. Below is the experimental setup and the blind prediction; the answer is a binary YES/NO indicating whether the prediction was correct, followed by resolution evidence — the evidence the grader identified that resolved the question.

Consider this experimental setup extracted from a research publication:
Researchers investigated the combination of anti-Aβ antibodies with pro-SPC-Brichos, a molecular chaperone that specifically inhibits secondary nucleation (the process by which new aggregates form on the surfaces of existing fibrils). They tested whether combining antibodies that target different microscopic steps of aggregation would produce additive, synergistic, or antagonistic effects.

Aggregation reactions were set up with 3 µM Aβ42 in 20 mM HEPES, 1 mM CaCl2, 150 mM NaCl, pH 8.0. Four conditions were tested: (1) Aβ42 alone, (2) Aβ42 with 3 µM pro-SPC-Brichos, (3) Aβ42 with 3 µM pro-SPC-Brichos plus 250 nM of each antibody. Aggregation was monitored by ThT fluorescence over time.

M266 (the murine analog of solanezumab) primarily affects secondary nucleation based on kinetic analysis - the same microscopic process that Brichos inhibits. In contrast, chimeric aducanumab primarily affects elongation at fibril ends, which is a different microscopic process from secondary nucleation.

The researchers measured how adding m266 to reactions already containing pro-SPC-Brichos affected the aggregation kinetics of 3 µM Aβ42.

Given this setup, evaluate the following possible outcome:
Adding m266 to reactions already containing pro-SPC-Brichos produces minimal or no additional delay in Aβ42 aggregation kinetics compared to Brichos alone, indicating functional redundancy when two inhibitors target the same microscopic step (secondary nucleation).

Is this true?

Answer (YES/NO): NO